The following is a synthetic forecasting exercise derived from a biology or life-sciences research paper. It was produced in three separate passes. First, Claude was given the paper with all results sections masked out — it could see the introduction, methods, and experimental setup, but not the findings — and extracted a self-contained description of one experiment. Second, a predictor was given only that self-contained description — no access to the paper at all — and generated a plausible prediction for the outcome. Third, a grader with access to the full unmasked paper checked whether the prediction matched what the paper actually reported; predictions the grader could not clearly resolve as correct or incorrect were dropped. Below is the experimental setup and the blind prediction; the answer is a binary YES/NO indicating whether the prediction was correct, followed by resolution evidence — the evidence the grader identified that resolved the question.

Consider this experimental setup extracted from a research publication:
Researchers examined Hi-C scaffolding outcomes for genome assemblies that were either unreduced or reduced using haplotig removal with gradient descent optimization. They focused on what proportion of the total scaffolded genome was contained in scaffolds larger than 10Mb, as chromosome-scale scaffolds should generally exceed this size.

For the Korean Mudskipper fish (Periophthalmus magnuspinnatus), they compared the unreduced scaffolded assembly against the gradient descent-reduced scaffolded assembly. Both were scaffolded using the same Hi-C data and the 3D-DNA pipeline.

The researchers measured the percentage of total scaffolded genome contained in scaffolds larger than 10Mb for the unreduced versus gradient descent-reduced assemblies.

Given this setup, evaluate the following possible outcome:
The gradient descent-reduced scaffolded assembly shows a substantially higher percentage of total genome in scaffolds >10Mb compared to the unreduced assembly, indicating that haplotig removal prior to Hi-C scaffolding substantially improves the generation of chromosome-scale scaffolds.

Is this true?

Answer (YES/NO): YES